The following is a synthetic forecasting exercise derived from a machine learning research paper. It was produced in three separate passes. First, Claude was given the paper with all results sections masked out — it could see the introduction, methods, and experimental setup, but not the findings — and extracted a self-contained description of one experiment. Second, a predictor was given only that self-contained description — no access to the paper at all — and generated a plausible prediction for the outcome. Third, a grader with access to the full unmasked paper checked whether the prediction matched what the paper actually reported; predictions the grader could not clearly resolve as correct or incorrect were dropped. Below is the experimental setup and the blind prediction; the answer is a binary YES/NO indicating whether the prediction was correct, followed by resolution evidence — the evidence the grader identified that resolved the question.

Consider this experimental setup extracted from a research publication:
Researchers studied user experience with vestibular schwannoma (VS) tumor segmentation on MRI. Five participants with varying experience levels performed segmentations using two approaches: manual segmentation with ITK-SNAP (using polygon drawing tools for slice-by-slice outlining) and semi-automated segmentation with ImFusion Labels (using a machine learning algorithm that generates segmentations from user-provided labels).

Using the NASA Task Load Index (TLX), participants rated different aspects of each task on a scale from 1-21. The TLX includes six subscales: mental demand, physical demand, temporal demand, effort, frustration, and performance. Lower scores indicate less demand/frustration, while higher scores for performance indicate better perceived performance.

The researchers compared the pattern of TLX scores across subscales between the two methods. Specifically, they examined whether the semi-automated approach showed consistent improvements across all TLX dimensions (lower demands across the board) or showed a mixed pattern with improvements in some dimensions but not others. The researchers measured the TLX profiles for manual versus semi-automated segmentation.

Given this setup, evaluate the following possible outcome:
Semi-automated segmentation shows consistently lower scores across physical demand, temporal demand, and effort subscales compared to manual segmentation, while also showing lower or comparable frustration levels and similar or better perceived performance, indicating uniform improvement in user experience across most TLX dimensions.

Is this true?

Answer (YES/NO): NO